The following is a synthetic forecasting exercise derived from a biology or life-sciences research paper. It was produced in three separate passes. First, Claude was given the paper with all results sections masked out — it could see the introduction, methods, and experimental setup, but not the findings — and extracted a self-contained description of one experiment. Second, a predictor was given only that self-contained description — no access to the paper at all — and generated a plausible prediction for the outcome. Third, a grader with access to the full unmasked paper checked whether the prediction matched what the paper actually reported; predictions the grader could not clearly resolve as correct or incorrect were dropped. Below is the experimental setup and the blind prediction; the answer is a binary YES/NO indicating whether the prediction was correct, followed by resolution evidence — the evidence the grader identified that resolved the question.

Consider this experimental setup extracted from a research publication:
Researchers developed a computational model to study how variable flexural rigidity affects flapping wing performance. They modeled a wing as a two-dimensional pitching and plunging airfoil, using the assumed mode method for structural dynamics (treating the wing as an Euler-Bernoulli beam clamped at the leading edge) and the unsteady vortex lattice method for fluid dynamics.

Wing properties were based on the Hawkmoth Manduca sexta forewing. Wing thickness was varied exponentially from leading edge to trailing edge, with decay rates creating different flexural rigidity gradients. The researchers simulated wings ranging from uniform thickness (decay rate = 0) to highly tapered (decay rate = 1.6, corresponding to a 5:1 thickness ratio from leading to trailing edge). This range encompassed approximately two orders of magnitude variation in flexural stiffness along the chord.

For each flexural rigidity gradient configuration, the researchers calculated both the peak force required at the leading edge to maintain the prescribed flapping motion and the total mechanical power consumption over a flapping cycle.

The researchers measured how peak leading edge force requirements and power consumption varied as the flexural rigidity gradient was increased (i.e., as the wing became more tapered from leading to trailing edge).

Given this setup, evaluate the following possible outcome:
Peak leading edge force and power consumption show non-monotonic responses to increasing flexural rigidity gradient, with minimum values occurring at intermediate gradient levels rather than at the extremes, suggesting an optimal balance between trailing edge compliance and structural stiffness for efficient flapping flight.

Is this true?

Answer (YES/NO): NO